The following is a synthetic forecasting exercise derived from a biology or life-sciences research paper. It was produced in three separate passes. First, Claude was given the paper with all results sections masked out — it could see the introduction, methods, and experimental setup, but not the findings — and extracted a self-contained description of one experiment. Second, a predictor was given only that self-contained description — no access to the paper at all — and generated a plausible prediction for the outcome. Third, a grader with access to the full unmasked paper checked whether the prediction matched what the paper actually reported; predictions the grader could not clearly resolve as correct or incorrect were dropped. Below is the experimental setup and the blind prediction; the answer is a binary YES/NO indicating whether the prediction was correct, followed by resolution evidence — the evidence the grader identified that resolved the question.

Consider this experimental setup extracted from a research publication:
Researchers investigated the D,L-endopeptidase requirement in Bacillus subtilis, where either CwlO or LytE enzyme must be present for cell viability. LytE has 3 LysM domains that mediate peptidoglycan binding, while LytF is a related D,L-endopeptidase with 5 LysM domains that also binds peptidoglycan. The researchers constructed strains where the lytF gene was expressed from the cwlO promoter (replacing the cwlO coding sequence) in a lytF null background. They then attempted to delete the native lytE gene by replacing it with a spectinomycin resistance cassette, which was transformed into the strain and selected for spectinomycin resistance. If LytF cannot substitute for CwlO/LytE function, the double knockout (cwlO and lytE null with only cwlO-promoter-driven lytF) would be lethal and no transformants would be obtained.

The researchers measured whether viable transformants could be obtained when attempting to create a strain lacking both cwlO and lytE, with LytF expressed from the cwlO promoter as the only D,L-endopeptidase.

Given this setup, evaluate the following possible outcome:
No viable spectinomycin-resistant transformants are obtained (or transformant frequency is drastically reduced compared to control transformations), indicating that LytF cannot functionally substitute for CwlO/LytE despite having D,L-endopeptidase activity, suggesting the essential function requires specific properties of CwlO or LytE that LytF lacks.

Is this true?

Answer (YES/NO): NO